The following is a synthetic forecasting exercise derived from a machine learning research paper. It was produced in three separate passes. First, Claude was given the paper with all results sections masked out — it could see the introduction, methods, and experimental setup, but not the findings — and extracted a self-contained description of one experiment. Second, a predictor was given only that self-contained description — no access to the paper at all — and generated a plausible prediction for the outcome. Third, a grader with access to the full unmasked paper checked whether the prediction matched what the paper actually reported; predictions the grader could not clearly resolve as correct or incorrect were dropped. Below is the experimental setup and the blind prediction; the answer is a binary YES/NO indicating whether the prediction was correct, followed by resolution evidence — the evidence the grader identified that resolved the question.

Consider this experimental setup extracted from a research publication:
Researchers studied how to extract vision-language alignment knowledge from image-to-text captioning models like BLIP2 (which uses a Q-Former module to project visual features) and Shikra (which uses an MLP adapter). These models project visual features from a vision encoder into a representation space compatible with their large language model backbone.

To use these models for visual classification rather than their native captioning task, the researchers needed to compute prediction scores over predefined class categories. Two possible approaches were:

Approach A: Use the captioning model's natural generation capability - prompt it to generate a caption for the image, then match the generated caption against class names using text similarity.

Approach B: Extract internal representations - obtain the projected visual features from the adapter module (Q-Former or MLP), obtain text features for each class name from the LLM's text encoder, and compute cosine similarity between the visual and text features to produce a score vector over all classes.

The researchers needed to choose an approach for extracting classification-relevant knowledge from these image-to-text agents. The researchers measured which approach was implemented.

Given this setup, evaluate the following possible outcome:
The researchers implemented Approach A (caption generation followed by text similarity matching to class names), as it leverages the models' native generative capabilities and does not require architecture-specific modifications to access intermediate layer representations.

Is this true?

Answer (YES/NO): NO